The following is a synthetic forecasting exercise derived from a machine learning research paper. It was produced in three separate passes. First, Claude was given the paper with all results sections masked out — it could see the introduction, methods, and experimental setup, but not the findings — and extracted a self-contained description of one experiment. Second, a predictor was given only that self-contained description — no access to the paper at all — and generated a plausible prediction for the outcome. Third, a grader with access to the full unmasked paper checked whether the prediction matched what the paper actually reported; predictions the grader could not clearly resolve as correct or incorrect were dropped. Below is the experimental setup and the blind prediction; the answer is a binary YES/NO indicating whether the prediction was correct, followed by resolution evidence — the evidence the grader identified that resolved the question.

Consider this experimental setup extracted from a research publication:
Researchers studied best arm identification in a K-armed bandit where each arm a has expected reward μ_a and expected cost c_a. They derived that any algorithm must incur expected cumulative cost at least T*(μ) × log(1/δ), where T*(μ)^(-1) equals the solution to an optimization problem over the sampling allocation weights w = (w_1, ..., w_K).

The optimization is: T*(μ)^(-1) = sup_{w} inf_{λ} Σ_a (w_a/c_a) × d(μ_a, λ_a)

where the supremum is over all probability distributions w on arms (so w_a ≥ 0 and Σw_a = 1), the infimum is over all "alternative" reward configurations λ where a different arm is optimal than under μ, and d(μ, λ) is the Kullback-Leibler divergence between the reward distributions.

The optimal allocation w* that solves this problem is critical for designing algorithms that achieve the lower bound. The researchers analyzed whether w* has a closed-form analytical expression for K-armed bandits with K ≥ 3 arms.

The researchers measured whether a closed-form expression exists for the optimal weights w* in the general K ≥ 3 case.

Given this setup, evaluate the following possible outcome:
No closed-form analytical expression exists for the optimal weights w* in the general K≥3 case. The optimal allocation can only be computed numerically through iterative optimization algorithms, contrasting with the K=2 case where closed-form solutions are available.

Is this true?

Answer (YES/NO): YES